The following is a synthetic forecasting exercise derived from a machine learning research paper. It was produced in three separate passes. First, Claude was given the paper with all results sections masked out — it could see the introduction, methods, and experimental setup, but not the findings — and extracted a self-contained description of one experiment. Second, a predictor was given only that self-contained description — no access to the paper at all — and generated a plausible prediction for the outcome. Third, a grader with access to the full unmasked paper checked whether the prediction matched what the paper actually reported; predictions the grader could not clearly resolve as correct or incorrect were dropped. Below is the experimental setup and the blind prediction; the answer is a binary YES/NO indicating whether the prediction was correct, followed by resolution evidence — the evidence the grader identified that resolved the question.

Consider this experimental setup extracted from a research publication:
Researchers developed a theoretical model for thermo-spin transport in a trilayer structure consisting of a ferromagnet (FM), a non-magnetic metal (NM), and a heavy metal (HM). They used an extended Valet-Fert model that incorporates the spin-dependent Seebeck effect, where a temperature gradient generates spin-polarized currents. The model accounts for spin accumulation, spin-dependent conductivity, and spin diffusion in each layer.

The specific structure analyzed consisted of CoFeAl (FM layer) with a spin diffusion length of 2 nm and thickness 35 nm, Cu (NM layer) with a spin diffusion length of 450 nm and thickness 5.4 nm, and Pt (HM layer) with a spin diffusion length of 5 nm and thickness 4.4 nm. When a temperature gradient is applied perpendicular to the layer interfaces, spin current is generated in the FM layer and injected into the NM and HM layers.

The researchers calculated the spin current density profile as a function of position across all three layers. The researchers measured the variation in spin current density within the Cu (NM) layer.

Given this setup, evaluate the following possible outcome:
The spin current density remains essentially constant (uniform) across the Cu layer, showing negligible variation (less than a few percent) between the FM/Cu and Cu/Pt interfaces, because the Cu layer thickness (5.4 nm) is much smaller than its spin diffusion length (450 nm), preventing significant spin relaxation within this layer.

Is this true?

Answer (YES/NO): YES